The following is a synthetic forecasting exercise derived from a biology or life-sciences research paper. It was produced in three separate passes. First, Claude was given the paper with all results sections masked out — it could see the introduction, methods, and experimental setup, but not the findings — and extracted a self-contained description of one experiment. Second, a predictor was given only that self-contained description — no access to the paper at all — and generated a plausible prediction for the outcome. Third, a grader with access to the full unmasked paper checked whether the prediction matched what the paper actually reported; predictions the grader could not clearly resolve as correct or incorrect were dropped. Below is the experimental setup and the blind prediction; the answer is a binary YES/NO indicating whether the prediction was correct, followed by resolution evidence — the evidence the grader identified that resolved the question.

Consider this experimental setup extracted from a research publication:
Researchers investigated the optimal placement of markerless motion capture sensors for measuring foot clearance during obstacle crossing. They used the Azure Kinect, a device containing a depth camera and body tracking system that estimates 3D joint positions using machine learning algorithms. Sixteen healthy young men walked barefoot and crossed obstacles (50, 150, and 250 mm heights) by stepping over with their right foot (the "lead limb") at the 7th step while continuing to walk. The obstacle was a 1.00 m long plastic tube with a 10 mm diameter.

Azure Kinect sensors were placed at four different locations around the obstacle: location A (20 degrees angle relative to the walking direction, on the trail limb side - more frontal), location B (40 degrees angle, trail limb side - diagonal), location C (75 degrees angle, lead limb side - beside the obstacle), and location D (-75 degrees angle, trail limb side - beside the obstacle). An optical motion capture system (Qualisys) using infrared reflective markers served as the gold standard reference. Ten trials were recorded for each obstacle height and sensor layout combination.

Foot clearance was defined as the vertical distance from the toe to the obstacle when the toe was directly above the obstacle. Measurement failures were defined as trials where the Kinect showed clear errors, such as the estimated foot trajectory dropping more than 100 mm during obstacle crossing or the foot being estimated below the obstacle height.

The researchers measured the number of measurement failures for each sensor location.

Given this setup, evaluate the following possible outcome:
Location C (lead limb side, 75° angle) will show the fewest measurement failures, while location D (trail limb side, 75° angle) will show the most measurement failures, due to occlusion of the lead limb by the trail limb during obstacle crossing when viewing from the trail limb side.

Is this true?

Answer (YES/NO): NO